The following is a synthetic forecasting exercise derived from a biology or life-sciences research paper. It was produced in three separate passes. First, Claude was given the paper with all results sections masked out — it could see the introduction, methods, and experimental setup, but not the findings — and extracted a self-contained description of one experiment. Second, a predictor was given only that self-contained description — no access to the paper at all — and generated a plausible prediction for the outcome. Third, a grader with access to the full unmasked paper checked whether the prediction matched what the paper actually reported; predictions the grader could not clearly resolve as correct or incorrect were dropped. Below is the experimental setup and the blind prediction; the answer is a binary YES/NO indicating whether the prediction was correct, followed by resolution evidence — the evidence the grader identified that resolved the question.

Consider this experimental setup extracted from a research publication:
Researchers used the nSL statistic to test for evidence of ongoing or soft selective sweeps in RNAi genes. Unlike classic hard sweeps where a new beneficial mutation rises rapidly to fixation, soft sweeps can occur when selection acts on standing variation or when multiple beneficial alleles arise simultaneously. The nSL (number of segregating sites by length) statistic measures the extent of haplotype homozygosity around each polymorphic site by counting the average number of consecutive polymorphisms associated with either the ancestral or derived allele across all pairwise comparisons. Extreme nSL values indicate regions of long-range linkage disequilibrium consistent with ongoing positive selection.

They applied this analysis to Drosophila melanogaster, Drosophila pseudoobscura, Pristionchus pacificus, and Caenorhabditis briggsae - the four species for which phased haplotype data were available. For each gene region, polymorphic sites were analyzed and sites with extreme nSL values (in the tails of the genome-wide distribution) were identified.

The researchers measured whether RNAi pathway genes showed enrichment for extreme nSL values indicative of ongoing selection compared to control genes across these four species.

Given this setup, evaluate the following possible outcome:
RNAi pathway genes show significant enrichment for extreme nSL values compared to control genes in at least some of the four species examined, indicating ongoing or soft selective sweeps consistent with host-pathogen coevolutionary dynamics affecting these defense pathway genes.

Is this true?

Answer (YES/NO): NO